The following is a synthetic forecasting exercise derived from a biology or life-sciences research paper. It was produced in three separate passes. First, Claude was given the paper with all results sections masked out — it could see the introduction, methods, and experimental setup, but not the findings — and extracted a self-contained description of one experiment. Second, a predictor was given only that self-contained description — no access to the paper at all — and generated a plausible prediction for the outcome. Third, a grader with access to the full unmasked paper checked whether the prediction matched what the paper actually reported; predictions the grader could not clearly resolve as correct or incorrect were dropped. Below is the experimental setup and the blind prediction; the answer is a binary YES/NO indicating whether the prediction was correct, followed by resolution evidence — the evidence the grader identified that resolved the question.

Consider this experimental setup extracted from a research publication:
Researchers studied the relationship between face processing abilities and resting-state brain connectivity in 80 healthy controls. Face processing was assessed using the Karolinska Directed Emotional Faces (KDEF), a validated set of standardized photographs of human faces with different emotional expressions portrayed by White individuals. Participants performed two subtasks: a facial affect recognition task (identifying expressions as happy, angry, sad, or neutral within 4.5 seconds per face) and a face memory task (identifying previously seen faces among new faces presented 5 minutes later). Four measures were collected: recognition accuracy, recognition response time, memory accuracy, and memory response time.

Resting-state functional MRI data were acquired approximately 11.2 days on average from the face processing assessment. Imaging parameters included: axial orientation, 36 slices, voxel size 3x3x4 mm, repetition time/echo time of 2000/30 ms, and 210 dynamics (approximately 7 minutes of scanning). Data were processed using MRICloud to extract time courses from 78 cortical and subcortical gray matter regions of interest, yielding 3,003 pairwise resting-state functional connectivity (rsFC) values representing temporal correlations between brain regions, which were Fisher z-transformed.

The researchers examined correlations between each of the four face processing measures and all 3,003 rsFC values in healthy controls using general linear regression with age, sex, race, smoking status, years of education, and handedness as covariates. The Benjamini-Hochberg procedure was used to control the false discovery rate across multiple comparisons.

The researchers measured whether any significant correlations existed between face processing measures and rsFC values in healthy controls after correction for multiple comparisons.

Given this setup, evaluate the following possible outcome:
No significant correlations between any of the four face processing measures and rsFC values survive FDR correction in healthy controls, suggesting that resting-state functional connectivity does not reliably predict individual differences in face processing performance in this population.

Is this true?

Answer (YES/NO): YES